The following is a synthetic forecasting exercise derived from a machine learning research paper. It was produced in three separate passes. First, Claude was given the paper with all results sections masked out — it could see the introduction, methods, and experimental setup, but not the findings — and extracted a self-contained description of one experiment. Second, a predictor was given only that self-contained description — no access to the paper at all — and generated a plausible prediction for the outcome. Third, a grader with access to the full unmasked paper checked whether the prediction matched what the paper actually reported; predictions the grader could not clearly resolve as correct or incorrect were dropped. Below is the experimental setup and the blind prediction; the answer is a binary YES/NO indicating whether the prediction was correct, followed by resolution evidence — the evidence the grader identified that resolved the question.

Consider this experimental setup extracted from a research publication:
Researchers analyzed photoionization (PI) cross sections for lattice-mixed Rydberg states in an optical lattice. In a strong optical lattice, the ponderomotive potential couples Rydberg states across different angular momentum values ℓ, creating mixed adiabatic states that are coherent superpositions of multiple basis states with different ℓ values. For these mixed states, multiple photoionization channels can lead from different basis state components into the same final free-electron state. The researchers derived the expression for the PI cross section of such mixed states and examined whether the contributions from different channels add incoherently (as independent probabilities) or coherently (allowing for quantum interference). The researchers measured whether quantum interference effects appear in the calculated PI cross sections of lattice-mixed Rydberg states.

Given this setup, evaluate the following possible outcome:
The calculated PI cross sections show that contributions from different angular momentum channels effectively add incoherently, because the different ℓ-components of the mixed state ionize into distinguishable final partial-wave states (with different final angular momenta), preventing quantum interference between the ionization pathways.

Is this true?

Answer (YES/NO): NO